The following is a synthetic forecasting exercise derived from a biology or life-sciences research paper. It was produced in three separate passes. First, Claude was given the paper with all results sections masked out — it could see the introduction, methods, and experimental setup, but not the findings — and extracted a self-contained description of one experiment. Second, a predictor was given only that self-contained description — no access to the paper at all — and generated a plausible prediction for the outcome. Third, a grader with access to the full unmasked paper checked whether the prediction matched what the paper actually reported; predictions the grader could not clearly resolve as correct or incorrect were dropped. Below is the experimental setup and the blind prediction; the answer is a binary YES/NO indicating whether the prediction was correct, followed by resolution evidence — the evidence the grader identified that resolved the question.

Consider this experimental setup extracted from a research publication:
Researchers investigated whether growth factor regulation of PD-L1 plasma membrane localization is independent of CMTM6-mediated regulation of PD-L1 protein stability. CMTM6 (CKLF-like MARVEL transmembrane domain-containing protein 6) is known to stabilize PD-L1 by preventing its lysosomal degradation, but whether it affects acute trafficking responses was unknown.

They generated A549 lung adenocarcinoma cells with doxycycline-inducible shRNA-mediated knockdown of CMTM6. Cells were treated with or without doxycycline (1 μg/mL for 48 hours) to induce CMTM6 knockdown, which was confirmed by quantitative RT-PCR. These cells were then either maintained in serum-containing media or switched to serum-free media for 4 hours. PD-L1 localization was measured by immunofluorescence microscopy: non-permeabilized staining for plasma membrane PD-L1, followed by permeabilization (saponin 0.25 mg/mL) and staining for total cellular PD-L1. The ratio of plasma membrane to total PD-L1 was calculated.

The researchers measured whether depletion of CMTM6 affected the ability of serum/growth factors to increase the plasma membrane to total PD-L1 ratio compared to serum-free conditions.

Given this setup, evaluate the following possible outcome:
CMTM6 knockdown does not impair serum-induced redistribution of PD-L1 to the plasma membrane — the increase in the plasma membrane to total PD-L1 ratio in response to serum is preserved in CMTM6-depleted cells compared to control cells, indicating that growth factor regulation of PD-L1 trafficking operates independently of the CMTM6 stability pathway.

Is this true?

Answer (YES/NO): YES